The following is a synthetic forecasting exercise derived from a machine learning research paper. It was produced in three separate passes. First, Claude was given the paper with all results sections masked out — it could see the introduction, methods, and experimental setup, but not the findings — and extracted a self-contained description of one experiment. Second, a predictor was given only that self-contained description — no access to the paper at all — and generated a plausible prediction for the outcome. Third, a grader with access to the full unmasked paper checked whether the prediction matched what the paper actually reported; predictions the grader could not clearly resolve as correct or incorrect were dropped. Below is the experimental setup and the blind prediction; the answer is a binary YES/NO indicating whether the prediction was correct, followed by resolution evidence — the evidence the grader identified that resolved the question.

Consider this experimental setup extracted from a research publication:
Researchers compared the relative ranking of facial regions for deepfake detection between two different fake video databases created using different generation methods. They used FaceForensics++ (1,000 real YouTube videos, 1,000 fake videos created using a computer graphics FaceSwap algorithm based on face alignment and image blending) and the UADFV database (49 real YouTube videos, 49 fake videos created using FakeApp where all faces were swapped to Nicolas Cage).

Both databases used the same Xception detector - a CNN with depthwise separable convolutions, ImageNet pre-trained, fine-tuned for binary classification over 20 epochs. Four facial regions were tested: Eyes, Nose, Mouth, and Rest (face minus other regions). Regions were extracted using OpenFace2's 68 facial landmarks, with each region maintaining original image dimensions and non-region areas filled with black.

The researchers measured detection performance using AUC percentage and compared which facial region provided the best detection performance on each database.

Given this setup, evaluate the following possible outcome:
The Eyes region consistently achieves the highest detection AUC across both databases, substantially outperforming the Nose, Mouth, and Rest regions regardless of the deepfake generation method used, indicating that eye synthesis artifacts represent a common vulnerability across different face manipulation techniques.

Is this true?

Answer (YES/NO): NO